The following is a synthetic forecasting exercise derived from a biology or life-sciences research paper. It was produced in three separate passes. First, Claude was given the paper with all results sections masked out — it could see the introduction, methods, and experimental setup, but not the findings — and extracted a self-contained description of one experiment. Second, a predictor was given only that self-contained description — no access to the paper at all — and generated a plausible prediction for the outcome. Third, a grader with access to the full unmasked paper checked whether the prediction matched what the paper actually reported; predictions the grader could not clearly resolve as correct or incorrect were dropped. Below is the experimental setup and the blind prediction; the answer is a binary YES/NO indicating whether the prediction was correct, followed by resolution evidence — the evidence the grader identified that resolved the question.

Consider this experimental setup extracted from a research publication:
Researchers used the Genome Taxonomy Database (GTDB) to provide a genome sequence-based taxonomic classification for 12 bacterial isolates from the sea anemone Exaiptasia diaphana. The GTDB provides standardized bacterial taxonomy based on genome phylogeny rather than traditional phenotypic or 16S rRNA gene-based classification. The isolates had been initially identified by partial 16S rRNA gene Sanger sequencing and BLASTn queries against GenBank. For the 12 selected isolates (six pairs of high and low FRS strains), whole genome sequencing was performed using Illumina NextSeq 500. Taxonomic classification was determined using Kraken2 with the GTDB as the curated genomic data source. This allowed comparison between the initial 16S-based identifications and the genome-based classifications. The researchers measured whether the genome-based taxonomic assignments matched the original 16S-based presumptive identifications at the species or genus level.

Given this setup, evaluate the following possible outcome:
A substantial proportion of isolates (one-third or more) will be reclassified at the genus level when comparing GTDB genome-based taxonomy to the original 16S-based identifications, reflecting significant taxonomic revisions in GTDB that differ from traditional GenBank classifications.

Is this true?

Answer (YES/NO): NO